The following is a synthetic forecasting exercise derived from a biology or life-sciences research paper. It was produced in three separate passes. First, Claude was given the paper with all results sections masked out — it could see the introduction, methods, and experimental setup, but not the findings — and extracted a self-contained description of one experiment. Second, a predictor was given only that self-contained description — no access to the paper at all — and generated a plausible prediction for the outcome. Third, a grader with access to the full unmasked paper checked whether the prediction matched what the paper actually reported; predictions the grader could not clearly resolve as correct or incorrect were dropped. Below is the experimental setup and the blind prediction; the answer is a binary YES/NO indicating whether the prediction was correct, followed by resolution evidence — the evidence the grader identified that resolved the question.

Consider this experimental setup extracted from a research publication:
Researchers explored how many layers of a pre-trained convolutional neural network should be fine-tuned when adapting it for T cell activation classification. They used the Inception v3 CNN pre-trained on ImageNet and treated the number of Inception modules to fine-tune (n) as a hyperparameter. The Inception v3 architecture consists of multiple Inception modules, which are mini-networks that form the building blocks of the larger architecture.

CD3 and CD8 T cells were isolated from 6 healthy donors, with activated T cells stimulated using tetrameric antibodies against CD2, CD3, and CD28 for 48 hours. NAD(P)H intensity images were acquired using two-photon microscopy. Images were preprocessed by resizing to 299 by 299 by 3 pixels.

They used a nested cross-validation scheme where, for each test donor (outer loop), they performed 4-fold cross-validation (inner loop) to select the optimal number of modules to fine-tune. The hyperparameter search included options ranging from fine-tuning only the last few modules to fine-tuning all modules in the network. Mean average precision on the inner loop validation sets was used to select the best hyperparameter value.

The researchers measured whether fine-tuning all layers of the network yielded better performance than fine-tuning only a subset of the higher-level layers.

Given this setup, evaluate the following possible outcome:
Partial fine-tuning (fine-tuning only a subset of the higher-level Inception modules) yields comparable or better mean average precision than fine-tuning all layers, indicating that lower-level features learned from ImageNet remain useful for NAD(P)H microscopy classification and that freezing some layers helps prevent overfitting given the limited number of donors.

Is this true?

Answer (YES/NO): YES